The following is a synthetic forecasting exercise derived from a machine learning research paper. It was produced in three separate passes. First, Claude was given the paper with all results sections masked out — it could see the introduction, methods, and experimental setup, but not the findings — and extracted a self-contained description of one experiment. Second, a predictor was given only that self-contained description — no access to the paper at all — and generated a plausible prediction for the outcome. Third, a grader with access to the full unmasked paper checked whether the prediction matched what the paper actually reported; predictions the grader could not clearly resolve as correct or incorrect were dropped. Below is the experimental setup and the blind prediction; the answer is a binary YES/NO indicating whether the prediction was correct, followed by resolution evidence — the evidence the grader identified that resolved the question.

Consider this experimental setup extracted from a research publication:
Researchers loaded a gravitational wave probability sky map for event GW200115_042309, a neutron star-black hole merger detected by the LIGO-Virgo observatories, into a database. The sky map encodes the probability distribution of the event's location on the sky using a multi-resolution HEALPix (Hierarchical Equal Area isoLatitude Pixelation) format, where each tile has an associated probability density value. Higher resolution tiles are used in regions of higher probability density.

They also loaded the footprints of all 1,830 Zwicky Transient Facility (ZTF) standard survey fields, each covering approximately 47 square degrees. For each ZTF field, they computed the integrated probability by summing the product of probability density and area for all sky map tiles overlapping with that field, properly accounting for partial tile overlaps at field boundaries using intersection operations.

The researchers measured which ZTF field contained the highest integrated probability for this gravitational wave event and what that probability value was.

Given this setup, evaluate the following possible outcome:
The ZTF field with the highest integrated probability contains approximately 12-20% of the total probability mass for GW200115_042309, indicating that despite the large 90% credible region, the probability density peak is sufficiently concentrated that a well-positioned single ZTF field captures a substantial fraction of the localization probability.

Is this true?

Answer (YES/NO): YES